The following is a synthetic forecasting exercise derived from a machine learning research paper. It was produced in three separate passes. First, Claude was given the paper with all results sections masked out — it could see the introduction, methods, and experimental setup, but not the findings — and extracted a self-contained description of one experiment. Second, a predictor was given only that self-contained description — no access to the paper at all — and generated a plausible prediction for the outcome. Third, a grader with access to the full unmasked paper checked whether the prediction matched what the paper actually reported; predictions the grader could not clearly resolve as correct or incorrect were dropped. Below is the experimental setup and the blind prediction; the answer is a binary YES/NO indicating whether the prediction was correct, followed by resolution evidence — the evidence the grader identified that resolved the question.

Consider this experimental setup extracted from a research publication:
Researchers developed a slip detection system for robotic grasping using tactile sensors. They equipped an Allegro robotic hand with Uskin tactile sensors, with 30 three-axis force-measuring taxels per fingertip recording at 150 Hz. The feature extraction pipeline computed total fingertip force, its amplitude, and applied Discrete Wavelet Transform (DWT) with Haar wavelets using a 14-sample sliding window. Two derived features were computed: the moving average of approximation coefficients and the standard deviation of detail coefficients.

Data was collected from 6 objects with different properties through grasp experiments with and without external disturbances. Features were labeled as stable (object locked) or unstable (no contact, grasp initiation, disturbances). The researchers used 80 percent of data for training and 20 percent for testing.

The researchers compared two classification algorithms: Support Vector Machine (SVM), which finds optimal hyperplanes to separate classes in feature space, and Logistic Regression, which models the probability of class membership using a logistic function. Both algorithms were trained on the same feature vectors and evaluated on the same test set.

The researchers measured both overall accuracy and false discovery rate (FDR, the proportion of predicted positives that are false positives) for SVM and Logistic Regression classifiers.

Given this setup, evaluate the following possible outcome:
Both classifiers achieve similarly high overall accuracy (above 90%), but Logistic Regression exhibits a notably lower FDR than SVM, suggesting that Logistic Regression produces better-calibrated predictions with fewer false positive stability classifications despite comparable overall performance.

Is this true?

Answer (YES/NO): NO